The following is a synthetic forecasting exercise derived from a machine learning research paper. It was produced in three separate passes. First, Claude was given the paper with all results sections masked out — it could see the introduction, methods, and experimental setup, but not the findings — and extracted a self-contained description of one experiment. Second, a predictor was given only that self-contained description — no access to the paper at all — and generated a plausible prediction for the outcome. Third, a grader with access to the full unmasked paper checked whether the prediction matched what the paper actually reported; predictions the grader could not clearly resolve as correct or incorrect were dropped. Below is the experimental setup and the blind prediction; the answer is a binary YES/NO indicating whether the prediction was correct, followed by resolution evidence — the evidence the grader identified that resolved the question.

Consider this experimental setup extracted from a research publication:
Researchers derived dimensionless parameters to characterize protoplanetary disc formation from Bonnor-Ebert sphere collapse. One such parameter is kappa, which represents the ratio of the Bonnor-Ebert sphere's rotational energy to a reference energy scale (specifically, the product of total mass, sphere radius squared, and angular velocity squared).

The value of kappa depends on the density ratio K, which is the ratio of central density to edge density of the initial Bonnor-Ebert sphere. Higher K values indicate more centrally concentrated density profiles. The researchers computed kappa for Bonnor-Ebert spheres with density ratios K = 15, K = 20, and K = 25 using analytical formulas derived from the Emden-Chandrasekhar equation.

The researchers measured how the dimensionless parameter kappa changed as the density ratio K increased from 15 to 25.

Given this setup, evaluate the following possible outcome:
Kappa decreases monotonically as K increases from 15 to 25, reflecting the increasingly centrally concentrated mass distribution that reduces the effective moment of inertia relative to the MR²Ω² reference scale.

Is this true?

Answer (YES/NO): YES